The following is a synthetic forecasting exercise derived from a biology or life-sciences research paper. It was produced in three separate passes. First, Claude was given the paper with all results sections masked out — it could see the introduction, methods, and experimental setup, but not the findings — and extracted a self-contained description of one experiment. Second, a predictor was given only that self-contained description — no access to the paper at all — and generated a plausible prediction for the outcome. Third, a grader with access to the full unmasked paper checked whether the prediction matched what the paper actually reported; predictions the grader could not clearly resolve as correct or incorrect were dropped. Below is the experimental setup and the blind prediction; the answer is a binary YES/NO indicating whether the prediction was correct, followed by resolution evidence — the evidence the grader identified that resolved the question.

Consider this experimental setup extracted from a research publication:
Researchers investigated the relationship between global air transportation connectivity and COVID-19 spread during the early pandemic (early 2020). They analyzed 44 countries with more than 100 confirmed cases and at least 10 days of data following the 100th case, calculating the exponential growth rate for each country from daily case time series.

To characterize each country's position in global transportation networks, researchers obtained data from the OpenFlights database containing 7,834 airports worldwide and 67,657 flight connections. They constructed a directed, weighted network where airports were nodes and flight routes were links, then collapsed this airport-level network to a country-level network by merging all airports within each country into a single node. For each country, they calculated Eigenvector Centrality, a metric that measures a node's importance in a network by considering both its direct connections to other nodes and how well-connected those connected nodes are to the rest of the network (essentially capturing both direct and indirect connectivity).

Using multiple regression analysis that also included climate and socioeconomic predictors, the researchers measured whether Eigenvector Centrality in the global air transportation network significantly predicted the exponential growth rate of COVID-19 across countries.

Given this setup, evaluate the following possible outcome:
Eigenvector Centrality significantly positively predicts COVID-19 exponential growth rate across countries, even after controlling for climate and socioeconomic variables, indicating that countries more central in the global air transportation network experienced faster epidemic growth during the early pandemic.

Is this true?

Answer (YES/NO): YES